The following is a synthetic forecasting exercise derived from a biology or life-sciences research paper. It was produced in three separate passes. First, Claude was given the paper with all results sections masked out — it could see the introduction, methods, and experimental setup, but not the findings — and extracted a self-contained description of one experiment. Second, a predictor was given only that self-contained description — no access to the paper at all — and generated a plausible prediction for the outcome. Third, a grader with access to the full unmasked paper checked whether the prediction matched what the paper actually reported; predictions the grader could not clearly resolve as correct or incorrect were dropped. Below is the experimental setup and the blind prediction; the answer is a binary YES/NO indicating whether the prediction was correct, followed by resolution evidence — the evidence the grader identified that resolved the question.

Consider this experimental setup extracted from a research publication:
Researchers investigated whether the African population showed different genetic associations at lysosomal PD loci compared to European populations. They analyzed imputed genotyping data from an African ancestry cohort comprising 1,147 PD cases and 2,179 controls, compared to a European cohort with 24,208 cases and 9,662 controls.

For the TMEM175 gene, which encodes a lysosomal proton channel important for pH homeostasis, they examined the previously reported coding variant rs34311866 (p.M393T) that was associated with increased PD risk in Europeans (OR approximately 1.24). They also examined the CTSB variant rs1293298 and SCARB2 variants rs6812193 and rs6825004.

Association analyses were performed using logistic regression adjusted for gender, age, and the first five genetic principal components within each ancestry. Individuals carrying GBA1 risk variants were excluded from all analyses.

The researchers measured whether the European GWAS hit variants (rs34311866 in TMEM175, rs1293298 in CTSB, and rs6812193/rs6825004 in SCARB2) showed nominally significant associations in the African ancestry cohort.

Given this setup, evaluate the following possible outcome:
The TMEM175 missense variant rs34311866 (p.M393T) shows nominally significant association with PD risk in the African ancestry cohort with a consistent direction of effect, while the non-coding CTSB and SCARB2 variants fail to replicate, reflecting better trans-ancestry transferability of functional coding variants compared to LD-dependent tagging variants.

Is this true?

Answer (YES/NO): NO